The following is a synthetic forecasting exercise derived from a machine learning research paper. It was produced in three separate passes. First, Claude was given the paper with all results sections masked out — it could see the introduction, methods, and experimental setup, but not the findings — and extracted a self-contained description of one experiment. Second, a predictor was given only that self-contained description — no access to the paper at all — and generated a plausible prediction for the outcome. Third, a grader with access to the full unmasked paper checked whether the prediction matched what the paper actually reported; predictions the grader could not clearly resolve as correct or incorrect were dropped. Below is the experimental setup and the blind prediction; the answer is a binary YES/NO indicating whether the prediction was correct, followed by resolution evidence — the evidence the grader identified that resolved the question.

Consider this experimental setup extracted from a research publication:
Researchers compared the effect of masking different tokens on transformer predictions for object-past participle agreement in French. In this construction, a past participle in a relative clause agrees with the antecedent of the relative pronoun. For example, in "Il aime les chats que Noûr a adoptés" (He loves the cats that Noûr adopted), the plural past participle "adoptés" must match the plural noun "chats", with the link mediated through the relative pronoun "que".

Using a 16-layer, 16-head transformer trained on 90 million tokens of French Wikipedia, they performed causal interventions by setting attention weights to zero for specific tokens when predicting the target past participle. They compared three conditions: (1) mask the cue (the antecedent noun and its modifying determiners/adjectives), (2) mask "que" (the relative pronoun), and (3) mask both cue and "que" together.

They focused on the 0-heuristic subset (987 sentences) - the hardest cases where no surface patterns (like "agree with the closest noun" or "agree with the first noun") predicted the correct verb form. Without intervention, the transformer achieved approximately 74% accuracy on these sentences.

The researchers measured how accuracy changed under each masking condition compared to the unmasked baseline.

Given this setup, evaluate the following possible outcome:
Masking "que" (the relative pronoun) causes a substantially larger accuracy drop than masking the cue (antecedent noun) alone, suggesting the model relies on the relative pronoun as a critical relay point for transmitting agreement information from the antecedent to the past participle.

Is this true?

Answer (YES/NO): NO